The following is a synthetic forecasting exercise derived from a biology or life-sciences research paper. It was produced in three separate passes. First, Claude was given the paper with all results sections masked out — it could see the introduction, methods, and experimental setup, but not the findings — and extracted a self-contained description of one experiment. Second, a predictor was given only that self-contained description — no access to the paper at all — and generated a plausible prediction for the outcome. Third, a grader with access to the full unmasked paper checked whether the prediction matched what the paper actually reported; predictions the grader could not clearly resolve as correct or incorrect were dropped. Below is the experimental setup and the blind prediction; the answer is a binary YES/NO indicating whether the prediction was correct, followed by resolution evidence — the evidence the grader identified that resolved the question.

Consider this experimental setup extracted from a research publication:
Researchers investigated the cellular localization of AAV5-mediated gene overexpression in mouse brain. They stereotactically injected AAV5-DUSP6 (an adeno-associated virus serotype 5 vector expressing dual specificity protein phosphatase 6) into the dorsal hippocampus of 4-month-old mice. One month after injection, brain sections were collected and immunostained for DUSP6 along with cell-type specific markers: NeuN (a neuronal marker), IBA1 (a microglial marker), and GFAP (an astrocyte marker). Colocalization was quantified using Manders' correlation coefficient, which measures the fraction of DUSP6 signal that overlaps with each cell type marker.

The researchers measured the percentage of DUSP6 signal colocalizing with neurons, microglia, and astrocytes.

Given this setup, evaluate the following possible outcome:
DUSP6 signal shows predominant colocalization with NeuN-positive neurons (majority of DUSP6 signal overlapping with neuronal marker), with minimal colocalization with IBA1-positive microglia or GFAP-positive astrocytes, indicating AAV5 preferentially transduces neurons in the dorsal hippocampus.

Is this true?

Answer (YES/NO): YES